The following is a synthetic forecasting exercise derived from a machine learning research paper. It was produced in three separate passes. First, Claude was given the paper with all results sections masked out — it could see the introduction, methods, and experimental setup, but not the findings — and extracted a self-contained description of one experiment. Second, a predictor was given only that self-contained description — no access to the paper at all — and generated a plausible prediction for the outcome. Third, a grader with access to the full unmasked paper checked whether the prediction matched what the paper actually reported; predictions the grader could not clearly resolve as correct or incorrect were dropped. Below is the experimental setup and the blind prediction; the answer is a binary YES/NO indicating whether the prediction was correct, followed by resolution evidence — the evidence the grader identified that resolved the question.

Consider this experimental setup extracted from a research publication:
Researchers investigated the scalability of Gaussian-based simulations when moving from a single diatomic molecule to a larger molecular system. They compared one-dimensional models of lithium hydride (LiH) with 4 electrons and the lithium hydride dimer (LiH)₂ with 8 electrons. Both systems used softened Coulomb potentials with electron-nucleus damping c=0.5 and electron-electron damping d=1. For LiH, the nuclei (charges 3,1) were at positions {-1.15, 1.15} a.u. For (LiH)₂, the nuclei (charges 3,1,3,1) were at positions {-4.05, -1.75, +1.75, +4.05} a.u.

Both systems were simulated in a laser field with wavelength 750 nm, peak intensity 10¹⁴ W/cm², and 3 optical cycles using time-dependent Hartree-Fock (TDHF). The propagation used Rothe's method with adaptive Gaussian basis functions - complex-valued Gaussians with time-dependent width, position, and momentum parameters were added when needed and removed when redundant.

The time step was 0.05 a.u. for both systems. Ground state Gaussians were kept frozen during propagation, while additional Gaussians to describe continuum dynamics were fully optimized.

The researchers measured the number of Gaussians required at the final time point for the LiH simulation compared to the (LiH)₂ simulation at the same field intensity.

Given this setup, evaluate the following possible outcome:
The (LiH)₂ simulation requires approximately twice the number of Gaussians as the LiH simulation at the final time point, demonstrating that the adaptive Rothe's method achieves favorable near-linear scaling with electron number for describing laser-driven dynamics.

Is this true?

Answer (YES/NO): NO